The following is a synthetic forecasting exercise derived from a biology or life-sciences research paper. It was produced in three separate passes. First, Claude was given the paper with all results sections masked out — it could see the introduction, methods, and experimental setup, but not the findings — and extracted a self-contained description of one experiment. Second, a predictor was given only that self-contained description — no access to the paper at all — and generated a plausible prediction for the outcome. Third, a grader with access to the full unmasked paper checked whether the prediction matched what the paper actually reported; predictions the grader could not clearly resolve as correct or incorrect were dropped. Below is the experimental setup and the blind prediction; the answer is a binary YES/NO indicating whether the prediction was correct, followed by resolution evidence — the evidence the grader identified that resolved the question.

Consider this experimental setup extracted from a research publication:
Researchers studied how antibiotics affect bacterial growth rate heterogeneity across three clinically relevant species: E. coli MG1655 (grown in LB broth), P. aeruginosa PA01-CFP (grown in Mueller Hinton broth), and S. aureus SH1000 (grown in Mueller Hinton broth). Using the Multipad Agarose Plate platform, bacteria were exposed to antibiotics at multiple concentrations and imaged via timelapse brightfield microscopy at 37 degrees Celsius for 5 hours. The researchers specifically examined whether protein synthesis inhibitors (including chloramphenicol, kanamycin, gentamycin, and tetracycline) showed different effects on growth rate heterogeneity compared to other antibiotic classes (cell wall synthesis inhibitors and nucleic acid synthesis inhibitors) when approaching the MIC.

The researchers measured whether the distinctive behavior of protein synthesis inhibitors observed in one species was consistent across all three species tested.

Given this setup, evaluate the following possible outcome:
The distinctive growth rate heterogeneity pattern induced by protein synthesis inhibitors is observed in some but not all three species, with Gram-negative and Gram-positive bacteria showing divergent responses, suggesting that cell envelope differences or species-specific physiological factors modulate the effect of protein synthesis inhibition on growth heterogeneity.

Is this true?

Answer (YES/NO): NO